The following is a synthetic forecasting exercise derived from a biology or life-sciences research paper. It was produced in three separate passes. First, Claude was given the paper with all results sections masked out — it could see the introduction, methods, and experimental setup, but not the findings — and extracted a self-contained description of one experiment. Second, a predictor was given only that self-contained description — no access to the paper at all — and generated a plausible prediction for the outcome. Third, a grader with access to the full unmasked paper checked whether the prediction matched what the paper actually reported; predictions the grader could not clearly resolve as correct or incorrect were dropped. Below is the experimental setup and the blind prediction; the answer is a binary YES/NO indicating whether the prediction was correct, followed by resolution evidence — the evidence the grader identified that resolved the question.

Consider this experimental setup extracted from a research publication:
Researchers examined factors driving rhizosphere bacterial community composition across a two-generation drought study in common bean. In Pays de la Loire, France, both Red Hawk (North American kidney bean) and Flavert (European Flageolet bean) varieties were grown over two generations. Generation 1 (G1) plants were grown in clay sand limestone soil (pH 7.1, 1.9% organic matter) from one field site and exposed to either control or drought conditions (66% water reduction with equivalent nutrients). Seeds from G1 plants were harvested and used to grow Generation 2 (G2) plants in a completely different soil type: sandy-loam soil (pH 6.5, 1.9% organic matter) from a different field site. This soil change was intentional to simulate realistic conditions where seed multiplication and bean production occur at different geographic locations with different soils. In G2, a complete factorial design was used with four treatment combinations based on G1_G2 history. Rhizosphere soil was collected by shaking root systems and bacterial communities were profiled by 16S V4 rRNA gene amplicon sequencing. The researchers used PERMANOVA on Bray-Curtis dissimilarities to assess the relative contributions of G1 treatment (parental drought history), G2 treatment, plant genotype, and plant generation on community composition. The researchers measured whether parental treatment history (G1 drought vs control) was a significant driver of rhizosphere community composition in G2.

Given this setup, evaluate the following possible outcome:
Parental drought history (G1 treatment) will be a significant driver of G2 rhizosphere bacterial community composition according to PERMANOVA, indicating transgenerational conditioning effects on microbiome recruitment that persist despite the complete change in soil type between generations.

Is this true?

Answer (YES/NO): NO